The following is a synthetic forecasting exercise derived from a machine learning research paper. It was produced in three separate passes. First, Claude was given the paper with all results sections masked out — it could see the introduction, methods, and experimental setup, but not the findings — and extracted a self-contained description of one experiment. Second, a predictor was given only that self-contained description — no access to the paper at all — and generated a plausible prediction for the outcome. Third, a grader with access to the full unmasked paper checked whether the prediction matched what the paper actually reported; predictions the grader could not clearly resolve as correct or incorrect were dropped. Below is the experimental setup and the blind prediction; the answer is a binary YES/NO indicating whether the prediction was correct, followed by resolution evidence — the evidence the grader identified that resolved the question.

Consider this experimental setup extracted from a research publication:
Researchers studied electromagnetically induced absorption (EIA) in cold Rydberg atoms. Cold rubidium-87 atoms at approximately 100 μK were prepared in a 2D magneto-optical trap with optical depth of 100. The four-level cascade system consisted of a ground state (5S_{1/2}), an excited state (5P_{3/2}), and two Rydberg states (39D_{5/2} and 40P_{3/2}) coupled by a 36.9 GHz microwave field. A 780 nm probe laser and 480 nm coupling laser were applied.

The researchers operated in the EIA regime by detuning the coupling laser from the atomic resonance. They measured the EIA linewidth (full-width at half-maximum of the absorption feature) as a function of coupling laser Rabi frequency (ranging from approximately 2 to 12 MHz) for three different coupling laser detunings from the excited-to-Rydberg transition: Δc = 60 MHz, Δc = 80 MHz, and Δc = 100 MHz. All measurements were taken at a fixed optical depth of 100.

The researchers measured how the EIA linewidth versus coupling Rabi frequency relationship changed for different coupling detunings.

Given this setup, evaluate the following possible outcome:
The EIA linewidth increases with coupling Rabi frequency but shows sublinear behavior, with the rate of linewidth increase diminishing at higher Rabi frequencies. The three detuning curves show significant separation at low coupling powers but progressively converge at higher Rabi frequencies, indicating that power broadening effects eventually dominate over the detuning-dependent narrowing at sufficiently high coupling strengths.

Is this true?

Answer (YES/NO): NO